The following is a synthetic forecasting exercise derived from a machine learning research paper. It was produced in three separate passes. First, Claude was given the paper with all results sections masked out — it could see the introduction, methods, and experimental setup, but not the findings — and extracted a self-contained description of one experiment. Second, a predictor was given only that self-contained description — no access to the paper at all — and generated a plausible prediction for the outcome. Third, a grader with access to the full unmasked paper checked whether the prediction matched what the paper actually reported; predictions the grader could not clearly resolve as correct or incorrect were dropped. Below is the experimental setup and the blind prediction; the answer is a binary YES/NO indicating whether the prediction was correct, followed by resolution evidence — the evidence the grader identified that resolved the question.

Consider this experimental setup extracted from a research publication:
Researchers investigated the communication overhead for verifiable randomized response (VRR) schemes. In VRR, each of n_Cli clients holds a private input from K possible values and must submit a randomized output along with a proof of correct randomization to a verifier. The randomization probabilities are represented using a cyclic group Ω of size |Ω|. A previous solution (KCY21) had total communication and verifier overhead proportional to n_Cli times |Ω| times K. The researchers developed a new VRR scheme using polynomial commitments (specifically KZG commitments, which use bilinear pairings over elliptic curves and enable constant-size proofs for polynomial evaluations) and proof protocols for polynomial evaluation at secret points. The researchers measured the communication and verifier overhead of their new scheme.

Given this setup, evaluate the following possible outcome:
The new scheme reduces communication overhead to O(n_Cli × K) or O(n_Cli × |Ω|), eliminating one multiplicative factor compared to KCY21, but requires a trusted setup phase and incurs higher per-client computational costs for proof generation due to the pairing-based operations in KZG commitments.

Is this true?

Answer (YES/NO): NO